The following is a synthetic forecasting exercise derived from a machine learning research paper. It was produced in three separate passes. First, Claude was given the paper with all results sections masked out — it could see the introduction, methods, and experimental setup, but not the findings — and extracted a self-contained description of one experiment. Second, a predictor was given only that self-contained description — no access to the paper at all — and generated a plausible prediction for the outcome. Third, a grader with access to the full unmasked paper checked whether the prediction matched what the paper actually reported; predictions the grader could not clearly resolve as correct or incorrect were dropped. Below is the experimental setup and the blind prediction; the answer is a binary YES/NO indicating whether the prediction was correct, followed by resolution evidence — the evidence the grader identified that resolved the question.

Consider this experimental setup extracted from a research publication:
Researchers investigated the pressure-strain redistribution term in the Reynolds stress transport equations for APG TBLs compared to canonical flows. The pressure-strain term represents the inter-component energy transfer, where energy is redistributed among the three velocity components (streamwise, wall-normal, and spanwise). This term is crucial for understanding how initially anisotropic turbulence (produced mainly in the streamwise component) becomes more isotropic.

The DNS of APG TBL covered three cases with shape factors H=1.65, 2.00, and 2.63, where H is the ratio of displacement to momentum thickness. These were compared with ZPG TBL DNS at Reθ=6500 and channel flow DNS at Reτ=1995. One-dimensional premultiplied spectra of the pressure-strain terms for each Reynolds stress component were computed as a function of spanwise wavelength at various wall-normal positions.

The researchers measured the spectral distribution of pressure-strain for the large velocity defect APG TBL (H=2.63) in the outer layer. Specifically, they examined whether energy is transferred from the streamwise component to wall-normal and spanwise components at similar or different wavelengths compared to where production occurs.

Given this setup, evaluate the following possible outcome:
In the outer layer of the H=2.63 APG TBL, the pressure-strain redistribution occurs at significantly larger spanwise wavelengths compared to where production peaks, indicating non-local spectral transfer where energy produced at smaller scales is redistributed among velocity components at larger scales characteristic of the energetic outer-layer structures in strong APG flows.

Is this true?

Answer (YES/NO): NO